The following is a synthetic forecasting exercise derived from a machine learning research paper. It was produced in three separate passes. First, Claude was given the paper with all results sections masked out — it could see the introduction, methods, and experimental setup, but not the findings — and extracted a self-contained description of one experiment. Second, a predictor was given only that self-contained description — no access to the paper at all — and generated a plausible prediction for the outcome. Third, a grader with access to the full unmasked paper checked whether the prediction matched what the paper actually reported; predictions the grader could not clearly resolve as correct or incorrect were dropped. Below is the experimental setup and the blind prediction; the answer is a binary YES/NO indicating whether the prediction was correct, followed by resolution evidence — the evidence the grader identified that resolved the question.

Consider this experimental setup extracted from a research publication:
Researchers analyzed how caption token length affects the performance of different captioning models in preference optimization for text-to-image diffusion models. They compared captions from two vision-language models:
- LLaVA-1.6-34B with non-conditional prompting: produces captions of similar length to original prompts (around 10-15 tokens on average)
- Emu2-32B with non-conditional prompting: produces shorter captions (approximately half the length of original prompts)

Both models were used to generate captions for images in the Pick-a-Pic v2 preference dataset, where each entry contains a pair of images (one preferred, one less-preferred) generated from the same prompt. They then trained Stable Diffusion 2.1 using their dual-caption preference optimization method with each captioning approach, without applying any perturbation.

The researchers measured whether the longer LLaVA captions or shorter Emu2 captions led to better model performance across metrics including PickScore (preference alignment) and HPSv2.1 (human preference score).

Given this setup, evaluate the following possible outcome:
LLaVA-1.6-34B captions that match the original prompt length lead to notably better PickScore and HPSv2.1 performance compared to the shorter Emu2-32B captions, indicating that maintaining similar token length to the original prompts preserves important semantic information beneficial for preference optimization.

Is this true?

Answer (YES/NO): NO